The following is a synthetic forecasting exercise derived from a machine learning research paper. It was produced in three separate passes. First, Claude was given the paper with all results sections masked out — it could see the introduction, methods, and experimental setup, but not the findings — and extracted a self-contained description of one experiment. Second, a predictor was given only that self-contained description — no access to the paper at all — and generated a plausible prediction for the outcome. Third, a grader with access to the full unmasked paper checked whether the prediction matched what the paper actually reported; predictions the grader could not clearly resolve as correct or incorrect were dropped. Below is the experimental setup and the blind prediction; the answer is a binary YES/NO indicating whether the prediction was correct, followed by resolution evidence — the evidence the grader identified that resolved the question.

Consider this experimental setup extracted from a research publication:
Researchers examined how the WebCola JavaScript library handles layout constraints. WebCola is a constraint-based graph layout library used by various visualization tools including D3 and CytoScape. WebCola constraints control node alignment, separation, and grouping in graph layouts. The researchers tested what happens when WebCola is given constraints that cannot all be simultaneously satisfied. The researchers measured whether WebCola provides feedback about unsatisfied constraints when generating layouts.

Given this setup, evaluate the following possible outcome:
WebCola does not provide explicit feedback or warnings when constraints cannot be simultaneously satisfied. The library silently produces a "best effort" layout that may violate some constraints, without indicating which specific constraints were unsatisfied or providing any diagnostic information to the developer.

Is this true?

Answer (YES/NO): YES